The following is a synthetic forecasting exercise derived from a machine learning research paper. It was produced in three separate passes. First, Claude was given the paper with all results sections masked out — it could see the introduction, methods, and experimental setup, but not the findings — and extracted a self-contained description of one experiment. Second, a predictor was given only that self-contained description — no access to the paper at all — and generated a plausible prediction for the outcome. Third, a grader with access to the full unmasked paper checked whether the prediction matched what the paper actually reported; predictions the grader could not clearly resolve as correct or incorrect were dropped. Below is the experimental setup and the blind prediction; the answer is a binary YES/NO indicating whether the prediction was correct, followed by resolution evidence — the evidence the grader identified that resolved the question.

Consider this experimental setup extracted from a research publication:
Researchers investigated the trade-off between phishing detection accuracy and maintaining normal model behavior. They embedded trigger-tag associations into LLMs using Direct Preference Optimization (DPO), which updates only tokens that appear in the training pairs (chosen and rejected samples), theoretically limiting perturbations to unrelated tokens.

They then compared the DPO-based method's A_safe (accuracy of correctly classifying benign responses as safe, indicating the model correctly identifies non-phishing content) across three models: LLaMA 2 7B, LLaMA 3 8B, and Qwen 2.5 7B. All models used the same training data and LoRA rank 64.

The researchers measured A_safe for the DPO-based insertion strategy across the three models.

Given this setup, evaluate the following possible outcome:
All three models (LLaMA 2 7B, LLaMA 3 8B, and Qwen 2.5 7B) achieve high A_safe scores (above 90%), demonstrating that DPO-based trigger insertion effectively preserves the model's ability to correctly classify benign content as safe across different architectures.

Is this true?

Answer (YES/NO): NO